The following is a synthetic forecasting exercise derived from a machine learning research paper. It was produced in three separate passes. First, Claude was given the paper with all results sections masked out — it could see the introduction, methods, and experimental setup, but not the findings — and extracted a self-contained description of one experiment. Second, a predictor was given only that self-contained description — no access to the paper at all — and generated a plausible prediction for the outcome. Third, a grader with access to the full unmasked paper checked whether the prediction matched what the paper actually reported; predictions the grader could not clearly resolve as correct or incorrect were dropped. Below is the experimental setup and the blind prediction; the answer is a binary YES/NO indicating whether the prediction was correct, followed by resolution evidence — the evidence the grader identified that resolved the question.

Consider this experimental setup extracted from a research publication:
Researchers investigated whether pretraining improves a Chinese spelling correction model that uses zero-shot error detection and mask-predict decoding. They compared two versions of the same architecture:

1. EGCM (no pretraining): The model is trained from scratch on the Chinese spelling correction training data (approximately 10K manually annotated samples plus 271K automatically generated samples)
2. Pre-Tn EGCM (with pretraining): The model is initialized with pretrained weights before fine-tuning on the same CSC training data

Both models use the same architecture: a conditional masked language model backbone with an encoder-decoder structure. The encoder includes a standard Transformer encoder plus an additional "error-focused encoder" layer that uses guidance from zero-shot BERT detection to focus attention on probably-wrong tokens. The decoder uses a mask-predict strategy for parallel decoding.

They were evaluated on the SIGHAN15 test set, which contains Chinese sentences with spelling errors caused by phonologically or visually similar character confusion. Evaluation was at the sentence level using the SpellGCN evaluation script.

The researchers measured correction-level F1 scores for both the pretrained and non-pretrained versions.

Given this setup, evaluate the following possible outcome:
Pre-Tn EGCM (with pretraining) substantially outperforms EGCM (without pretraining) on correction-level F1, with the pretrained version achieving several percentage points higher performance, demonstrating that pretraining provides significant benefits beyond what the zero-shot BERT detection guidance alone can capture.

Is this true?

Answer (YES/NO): NO